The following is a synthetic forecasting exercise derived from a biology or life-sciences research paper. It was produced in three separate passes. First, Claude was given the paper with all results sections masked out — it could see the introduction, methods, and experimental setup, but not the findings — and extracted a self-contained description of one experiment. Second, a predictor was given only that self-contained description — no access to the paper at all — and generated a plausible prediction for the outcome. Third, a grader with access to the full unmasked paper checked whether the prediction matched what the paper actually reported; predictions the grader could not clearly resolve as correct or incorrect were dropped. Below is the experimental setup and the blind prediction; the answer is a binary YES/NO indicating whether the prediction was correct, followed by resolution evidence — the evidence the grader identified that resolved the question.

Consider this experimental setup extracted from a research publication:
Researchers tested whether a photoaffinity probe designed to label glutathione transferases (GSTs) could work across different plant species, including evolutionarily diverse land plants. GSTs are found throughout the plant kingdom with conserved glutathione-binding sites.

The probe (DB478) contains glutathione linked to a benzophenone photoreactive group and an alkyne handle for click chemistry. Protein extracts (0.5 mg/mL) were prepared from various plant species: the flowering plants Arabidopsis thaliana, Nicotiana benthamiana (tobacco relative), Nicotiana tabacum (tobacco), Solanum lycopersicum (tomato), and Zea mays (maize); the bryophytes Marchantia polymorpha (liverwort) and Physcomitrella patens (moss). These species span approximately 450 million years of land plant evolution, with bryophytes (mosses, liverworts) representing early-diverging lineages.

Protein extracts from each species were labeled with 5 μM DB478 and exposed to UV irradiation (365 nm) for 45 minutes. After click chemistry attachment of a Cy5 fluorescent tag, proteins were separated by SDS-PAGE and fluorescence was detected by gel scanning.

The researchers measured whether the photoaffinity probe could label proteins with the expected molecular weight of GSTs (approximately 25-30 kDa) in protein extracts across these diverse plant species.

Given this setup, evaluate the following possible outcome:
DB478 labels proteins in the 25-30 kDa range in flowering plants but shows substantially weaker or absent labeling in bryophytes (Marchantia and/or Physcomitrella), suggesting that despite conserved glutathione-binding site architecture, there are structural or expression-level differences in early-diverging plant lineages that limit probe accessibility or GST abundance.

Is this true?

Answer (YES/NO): NO